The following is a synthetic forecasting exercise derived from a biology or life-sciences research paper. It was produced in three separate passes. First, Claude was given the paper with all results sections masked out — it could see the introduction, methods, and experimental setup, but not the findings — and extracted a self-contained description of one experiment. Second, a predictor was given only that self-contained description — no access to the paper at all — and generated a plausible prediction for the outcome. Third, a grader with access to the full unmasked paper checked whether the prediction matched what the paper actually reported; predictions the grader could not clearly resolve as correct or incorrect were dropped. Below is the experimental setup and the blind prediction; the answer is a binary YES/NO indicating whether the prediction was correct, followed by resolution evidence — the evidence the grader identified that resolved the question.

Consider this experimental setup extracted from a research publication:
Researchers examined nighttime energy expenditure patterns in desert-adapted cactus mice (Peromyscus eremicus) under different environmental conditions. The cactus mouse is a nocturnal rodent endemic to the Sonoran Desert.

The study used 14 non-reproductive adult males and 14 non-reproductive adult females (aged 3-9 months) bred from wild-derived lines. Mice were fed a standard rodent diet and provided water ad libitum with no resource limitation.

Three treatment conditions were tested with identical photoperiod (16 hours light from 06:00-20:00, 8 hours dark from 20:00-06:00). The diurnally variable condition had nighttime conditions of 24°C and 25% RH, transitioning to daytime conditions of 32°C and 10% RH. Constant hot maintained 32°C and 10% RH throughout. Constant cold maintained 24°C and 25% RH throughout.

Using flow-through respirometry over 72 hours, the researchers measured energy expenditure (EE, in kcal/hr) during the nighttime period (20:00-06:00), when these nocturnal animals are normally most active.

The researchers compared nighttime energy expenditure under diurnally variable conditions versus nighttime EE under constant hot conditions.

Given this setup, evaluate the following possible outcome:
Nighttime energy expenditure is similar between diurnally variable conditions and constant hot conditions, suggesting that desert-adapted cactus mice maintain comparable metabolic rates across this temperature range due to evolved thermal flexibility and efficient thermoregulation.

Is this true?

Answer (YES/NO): NO